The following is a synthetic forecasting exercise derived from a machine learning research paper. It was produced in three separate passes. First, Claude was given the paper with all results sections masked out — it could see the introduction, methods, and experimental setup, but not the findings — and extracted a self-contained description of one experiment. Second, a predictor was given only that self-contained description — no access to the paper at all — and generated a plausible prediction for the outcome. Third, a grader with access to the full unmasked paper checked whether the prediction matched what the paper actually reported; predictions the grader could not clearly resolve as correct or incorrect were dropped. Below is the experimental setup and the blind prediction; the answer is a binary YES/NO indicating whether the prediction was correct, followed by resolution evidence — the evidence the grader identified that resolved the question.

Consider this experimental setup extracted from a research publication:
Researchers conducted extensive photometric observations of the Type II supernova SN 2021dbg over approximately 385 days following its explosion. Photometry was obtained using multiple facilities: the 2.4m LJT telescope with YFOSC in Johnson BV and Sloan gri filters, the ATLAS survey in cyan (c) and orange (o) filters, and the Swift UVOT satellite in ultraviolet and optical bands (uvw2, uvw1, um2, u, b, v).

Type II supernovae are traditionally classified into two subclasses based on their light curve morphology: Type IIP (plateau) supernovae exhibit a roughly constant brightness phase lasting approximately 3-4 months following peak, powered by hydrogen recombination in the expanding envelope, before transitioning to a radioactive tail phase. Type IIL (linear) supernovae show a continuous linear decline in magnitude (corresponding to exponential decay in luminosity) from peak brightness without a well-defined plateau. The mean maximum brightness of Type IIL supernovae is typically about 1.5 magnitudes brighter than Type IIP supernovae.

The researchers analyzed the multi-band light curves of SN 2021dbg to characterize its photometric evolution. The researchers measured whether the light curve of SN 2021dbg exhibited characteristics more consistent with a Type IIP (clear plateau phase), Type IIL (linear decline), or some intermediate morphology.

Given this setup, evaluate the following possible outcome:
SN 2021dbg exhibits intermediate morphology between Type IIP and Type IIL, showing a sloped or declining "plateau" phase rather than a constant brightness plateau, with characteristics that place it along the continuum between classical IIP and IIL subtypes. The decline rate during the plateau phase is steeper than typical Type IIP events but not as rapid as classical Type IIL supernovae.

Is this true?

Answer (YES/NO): NO